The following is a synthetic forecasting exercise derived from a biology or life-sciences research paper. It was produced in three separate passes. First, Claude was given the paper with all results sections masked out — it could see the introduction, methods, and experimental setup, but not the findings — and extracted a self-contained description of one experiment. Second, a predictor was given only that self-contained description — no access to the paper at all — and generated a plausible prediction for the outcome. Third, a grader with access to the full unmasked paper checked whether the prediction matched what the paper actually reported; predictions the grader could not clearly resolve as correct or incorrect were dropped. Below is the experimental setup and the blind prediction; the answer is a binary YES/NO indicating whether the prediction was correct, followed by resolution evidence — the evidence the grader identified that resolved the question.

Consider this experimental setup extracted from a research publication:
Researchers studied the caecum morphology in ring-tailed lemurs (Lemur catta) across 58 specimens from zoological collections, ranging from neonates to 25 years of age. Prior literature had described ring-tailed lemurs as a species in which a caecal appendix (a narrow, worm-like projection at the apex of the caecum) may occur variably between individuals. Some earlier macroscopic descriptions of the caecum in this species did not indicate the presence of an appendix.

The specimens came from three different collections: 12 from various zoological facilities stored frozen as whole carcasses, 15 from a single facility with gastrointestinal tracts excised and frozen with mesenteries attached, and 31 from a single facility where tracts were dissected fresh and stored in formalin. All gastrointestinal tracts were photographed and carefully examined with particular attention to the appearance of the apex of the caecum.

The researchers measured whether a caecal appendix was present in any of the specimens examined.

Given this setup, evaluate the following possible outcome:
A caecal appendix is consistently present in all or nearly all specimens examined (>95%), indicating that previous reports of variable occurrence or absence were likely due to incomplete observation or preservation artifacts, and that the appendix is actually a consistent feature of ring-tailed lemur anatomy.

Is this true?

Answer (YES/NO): NO